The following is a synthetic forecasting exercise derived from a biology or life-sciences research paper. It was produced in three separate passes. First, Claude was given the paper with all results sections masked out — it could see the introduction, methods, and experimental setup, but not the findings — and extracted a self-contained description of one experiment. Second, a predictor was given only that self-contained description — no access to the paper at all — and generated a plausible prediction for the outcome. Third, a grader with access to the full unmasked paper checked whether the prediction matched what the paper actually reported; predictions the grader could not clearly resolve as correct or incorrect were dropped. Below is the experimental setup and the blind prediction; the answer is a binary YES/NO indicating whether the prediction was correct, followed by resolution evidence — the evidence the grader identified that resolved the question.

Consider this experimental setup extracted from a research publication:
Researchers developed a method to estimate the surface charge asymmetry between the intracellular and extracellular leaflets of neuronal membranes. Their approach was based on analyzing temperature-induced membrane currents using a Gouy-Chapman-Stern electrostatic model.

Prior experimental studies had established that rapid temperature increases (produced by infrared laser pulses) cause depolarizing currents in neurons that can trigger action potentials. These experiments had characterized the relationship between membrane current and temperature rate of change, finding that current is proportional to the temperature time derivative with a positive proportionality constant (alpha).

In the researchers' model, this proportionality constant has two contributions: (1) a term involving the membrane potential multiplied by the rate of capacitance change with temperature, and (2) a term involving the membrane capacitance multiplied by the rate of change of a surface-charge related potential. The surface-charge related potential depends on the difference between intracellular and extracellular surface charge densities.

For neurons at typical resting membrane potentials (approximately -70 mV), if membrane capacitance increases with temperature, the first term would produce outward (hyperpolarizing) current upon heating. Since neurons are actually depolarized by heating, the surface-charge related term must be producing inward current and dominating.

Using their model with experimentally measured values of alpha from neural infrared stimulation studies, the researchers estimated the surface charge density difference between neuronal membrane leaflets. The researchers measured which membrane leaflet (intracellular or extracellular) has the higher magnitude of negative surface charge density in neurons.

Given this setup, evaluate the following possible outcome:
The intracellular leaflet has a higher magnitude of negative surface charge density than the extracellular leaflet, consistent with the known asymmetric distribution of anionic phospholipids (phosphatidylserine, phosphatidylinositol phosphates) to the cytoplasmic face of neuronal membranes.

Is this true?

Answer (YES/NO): YES